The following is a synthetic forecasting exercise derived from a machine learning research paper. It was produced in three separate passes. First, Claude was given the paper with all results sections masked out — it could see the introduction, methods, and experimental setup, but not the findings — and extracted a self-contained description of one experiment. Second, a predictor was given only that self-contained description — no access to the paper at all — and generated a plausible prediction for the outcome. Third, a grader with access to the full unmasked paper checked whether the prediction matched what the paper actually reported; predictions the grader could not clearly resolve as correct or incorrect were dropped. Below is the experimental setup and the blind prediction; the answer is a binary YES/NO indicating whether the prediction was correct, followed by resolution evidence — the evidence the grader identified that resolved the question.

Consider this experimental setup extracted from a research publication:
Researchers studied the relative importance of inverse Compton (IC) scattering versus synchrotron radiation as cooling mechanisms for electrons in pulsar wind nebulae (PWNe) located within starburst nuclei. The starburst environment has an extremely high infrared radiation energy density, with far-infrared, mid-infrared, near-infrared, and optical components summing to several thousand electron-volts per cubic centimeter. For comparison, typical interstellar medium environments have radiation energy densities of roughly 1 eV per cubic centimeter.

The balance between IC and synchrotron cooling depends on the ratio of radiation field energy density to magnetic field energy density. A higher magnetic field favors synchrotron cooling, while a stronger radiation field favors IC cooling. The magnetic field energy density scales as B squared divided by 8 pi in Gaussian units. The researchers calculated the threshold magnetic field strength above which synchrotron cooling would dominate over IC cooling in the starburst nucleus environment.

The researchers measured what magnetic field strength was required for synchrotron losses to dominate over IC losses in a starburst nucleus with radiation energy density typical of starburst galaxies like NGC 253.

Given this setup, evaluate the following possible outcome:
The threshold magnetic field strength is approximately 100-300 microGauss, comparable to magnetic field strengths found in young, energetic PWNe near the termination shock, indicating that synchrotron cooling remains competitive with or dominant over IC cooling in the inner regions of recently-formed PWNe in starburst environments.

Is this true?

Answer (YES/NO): NO